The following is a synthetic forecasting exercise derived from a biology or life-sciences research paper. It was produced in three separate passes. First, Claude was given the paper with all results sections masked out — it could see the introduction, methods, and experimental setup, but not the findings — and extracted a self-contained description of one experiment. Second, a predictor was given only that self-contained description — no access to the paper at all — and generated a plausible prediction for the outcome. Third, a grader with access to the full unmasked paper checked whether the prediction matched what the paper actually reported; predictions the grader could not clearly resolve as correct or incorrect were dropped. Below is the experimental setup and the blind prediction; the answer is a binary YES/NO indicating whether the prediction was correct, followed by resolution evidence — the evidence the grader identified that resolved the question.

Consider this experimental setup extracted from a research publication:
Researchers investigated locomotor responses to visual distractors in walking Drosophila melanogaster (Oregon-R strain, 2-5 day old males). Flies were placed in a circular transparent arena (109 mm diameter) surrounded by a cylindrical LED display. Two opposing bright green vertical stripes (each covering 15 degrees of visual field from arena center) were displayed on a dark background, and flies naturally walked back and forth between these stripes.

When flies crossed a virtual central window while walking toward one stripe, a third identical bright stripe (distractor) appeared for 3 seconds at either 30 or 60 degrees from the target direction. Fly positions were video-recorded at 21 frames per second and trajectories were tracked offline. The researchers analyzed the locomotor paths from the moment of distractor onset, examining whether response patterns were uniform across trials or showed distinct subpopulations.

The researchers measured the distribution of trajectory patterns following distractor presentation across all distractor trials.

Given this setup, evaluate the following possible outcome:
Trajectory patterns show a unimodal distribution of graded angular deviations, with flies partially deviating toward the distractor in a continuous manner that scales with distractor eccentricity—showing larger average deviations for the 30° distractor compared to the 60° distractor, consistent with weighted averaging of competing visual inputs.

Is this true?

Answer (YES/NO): NO